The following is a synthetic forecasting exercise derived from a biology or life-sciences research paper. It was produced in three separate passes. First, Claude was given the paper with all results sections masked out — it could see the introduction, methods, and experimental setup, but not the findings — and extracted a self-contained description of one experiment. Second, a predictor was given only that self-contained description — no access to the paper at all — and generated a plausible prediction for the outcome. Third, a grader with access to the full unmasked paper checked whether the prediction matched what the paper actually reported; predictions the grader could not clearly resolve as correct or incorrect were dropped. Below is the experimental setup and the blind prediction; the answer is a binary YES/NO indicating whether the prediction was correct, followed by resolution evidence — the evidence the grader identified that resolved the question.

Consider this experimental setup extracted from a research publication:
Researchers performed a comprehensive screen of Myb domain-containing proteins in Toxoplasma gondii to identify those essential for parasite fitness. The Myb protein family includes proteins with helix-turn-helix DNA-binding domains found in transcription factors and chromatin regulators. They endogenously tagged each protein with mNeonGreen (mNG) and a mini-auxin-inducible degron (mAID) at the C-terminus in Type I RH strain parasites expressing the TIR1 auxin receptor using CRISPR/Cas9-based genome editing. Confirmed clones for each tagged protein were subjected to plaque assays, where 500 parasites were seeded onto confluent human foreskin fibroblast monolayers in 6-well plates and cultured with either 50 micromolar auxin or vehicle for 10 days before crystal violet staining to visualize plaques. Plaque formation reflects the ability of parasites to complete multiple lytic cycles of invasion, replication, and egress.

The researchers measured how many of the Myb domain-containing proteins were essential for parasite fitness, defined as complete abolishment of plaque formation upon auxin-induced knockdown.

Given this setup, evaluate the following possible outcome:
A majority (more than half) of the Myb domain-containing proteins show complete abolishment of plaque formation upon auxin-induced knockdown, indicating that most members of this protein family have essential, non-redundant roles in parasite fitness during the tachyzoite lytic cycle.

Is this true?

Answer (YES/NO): YES